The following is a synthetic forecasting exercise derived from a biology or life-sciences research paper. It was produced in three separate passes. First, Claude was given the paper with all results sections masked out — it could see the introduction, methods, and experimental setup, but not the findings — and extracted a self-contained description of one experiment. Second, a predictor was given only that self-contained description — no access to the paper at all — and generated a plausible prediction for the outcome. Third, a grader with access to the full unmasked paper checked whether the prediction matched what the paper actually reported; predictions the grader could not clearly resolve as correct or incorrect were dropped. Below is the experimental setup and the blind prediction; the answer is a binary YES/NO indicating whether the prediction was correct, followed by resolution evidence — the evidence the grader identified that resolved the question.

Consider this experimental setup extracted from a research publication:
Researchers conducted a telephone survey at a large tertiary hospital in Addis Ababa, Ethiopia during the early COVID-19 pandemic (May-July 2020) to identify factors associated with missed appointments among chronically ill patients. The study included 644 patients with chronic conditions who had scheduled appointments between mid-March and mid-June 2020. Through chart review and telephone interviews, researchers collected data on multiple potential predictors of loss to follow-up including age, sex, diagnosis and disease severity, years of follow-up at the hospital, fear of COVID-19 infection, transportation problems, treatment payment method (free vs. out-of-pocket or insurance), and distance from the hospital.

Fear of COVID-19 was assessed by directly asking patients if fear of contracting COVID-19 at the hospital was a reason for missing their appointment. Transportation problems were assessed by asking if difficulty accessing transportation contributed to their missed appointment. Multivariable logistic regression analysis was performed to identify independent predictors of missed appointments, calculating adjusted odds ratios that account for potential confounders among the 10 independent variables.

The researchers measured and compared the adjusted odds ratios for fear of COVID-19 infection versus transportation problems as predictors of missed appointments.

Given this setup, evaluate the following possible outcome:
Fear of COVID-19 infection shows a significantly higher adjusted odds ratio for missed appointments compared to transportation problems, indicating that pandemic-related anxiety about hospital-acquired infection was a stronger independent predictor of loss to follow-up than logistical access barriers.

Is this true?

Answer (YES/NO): YES